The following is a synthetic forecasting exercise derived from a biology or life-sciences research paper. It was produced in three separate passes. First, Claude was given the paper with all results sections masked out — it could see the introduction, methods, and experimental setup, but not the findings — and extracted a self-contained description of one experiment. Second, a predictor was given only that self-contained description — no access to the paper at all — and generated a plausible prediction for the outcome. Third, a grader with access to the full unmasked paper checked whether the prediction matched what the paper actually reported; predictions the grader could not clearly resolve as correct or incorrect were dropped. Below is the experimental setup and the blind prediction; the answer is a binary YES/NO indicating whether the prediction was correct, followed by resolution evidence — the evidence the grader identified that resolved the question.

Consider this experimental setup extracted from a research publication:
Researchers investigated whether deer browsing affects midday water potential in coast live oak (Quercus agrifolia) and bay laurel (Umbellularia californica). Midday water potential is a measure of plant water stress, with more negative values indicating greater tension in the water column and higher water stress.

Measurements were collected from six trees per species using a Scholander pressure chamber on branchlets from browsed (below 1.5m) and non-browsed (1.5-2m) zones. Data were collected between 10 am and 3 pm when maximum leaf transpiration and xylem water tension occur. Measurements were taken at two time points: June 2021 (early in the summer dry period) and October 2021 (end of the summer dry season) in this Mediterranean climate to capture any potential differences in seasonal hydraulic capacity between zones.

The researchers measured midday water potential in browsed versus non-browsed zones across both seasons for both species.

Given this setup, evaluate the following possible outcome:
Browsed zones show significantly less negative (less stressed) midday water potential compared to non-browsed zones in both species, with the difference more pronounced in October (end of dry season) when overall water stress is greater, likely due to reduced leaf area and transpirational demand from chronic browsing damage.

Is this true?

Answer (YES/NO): NO